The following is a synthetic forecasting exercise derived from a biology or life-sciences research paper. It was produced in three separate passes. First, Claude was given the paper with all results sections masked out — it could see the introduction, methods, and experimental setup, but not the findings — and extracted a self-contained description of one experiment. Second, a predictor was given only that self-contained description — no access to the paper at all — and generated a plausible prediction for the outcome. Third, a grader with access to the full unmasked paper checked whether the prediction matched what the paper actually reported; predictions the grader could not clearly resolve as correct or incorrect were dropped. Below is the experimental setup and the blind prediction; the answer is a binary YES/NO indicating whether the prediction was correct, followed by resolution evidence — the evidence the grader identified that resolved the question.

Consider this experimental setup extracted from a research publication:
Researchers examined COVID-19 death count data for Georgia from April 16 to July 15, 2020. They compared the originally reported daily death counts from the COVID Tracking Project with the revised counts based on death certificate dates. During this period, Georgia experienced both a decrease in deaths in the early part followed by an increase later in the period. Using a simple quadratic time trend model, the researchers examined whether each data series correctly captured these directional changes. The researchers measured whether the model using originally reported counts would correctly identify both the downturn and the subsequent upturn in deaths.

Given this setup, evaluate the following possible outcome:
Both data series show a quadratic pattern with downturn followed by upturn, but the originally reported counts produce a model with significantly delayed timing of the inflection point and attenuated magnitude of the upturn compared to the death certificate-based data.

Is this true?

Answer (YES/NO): NO